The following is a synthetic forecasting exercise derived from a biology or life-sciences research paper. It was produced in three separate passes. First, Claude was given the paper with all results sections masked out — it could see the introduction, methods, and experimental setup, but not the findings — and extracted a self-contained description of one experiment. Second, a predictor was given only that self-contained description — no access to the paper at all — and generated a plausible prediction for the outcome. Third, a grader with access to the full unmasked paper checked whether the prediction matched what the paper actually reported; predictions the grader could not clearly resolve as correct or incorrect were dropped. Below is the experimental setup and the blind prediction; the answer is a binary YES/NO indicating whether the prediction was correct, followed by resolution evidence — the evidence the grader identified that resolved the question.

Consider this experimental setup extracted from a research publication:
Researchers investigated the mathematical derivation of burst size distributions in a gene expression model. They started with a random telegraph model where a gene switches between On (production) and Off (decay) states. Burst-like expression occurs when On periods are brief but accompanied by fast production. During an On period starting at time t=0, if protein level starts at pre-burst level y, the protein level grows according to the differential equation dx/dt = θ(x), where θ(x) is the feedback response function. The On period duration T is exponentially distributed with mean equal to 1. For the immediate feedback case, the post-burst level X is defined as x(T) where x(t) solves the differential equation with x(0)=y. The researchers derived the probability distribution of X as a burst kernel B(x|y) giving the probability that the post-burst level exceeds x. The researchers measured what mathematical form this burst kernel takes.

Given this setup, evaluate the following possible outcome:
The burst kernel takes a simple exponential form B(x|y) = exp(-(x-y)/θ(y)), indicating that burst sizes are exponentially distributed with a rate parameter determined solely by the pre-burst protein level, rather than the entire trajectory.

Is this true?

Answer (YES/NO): NO